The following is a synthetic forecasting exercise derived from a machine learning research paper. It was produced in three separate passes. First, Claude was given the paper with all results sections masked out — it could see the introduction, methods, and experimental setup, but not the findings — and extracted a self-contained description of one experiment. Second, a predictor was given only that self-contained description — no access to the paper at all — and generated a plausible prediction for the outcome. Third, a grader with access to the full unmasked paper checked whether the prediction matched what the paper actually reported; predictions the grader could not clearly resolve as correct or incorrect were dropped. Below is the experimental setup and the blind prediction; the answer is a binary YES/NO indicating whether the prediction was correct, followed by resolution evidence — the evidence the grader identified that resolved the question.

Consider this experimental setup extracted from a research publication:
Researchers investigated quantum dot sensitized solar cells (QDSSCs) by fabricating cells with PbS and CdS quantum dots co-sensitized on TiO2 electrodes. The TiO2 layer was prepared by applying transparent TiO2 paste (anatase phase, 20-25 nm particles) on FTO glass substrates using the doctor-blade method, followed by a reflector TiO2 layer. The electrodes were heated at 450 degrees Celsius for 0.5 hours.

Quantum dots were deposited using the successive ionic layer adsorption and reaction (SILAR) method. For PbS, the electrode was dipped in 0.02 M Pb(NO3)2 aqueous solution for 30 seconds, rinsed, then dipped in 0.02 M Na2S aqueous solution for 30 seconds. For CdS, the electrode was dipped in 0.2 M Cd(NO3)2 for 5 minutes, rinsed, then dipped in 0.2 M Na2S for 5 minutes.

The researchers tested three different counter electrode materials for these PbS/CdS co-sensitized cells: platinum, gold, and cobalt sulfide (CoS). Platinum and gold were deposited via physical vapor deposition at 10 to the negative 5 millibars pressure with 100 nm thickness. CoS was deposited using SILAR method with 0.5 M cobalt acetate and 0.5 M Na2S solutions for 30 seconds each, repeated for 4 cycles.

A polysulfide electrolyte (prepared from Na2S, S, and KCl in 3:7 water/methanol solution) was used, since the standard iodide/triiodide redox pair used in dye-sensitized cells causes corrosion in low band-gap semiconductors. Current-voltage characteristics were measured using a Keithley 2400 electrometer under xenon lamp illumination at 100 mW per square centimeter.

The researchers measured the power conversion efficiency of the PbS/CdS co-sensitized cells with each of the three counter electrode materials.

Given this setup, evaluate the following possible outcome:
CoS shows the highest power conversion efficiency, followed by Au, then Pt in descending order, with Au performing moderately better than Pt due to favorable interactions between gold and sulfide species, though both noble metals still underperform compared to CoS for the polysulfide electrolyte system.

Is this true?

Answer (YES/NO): NO